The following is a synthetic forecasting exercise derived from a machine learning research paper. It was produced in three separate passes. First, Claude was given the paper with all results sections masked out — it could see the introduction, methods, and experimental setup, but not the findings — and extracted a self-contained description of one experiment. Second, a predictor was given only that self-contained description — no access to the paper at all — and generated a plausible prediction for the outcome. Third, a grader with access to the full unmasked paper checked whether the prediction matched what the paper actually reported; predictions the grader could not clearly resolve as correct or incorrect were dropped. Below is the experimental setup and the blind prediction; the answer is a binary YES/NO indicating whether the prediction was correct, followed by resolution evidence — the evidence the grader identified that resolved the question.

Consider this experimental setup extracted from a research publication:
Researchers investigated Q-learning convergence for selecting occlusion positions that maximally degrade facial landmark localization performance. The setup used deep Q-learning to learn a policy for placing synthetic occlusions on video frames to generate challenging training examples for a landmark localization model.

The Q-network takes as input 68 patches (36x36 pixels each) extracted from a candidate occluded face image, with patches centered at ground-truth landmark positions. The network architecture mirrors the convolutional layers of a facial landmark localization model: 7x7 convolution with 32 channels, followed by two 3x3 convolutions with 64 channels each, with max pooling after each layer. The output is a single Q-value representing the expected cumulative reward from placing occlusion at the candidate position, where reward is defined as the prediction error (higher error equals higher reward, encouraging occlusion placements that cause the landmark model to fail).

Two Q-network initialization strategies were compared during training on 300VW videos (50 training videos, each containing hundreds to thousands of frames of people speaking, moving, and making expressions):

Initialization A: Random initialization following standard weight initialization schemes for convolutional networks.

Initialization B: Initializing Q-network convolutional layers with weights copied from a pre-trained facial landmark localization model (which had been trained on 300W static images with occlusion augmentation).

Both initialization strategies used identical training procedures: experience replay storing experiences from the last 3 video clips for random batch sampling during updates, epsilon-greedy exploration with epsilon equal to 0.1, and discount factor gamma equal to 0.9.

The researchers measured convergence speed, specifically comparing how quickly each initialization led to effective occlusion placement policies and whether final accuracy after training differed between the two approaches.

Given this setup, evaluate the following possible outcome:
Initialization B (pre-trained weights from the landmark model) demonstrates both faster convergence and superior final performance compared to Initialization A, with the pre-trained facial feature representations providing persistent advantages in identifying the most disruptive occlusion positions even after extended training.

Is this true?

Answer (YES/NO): NO